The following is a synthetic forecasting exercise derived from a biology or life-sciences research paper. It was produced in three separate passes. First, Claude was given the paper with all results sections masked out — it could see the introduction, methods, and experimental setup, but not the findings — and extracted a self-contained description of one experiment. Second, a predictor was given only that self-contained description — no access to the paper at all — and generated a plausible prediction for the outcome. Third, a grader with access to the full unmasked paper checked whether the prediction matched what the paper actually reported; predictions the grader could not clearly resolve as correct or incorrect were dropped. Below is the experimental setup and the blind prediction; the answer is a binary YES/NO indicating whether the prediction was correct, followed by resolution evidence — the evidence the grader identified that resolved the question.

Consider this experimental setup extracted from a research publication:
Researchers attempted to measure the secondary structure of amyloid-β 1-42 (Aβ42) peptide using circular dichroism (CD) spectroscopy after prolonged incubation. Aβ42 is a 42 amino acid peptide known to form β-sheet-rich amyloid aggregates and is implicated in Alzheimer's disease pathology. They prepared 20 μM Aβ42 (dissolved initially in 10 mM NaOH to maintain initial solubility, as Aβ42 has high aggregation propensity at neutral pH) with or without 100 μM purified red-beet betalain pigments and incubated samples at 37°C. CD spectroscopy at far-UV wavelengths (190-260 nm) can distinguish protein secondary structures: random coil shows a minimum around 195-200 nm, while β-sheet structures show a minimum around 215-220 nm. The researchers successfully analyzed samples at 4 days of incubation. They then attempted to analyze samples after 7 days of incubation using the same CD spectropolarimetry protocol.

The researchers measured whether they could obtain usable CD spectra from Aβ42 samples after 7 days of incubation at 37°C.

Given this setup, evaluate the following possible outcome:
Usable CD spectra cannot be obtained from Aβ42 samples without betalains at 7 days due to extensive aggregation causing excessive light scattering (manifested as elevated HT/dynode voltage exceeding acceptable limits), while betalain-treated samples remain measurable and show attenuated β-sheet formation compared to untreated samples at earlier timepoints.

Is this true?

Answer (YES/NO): NO